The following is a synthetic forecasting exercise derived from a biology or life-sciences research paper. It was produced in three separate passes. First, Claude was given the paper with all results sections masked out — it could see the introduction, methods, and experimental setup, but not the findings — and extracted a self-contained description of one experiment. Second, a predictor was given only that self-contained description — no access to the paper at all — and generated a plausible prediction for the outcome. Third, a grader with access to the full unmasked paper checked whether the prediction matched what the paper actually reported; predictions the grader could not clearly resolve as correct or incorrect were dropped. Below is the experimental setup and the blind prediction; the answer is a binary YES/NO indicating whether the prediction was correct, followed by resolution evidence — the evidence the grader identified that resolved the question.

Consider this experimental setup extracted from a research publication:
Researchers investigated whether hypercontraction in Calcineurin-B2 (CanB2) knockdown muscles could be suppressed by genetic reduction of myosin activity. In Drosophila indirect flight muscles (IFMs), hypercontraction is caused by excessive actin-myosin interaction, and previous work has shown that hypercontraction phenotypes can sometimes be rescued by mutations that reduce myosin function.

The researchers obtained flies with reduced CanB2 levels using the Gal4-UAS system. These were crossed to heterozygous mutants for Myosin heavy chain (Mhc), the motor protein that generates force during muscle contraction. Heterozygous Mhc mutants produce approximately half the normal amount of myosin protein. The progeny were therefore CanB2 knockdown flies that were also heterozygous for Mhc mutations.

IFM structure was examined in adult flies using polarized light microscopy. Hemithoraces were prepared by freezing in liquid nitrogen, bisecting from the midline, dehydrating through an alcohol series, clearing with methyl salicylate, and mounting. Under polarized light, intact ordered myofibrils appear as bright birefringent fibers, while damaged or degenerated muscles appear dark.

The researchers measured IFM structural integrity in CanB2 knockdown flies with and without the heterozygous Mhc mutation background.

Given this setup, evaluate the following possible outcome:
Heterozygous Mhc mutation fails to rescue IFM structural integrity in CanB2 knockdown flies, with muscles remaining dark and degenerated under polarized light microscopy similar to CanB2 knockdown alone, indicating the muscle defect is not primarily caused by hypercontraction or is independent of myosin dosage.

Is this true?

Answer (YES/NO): NO